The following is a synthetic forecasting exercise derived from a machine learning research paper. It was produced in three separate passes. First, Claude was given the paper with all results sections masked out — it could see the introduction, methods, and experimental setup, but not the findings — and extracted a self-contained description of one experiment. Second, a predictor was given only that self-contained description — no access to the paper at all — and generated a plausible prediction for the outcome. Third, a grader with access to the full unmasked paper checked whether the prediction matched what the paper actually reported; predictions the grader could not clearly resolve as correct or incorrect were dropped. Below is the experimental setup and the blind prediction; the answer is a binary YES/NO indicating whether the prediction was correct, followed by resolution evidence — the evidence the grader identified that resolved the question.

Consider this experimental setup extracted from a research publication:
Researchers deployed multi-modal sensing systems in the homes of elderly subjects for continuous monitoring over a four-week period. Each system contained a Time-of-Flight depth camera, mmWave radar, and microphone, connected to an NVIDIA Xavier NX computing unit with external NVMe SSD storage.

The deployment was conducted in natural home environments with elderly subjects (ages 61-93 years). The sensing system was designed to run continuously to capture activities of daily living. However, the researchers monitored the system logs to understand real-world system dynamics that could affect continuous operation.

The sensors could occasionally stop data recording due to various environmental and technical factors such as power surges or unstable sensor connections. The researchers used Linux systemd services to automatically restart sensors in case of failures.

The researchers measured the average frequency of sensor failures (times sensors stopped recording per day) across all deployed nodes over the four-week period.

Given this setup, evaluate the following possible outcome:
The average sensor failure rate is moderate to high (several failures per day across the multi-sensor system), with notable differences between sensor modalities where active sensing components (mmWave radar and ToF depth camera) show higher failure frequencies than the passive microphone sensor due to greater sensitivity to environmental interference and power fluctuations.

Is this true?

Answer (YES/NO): NO